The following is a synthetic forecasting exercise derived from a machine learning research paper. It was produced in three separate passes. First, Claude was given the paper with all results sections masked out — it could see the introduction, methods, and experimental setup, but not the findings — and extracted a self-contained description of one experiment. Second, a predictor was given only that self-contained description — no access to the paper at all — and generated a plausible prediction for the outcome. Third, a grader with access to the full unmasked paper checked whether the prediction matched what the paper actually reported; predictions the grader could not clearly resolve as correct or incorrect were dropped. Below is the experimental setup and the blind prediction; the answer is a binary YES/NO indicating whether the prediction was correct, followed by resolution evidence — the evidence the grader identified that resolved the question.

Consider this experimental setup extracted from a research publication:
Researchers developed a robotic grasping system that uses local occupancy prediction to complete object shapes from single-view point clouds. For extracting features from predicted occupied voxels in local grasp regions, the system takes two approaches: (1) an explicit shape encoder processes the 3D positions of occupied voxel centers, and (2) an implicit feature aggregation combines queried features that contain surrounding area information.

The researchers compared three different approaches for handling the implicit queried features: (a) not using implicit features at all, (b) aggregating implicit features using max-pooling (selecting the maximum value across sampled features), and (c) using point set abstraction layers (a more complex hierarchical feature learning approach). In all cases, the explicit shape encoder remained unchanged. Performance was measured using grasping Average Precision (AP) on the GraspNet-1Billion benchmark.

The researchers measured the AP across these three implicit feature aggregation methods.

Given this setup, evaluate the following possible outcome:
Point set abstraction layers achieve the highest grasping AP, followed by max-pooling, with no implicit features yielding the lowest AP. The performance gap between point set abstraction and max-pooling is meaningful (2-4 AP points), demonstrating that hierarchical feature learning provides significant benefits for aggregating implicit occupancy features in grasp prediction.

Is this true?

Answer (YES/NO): NO